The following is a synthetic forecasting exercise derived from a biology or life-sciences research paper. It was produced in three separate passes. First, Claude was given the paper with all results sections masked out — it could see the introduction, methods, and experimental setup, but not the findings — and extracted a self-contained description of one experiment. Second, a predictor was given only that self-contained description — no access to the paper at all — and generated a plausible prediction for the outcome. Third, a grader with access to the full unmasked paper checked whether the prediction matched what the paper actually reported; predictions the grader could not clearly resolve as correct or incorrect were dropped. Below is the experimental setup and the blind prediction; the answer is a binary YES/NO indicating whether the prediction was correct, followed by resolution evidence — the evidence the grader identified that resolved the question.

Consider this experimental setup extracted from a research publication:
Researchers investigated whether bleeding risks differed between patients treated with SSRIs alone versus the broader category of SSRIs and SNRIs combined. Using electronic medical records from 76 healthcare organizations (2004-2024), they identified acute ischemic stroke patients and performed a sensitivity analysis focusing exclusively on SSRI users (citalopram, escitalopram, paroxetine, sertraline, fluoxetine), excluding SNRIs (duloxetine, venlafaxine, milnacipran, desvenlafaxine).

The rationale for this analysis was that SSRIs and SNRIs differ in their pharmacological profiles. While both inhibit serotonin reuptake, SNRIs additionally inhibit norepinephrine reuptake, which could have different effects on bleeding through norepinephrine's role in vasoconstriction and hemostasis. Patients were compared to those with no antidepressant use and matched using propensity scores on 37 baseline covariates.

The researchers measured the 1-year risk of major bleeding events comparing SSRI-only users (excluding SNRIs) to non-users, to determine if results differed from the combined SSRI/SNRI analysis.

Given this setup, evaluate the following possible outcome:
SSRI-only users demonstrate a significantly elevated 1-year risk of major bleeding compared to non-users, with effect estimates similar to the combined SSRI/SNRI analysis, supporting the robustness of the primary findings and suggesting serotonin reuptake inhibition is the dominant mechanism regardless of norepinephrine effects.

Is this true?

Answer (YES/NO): NO